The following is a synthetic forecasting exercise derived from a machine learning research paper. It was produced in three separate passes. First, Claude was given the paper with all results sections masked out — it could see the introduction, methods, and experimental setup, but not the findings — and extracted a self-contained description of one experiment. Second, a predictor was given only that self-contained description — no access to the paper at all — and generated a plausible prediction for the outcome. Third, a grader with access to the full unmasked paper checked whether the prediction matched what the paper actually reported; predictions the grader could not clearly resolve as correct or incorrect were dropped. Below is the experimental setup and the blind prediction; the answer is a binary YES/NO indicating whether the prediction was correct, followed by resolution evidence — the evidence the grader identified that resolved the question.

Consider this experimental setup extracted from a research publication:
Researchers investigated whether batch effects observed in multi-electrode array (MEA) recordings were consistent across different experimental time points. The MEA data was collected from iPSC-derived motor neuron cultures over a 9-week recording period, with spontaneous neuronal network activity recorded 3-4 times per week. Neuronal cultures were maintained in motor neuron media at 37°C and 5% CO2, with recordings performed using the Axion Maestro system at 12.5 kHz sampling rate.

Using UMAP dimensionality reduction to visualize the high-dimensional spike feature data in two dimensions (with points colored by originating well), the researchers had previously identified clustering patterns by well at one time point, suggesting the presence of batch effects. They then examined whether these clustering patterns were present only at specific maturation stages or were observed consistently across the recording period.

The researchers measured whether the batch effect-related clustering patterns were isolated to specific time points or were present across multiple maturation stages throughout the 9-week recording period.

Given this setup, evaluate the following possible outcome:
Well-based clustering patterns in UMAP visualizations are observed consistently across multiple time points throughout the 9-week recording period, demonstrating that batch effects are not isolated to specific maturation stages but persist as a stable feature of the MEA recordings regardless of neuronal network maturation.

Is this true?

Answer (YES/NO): YES